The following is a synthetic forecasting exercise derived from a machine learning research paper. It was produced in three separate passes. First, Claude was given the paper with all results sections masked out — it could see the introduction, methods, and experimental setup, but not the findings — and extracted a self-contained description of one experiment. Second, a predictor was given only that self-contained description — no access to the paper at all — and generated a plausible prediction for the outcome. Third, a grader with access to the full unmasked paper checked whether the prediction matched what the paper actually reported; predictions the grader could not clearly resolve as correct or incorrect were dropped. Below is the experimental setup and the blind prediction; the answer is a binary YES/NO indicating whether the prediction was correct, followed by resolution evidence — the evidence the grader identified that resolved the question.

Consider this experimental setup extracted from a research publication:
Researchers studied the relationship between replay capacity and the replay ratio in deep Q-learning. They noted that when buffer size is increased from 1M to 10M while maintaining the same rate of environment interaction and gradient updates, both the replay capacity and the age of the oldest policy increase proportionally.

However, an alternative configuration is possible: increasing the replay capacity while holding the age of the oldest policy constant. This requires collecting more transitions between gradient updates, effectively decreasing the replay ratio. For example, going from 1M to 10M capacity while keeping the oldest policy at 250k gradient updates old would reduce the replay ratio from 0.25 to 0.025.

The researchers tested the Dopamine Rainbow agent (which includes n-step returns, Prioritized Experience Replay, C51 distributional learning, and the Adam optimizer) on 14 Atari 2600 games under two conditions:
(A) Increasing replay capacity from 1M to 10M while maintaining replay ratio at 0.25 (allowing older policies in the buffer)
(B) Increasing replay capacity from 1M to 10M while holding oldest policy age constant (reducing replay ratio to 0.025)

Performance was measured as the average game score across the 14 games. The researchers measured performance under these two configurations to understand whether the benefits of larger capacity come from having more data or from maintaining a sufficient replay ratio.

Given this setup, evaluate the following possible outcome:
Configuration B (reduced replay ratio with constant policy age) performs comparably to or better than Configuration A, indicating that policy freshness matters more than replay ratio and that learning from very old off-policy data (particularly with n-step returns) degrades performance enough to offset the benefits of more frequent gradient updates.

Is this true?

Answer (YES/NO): NO